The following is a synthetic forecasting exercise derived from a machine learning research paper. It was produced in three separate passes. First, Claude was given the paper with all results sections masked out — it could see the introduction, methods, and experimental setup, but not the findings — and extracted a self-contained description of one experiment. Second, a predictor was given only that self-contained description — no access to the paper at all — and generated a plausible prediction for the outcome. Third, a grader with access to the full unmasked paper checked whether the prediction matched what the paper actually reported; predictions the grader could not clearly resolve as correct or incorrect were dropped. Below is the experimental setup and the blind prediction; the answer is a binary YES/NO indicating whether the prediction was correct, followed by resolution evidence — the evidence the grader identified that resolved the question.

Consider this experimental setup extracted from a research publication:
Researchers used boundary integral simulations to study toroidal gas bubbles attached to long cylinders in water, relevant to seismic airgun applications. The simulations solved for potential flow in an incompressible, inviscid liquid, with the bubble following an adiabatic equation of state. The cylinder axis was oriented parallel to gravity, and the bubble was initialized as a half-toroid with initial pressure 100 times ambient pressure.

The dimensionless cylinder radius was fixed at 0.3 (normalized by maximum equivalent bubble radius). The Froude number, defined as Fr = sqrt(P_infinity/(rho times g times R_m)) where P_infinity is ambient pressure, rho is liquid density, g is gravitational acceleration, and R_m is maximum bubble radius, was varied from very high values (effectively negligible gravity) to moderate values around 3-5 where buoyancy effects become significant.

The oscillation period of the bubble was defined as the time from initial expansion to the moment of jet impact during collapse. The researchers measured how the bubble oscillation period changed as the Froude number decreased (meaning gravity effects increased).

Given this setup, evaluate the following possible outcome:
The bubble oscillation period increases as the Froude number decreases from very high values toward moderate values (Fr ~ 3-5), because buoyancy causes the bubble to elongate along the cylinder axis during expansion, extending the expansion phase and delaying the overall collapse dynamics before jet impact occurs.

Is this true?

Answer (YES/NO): NO